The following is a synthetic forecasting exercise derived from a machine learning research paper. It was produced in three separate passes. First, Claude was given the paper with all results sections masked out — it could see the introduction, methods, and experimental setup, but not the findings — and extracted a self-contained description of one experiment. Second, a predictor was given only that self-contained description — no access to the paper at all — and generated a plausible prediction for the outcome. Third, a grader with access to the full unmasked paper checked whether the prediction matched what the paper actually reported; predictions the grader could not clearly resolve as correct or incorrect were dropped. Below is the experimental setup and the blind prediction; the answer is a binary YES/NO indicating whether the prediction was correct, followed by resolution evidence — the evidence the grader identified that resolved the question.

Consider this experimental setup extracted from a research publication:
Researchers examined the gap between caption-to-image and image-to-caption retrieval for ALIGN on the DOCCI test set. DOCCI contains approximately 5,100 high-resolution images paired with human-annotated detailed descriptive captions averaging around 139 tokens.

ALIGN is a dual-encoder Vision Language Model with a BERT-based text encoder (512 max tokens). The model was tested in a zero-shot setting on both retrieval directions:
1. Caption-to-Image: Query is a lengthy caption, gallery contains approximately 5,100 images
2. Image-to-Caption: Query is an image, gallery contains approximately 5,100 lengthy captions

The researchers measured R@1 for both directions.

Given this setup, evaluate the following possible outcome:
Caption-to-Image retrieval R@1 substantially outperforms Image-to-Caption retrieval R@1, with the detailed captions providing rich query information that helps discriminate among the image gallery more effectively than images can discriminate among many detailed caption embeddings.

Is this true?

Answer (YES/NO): NO